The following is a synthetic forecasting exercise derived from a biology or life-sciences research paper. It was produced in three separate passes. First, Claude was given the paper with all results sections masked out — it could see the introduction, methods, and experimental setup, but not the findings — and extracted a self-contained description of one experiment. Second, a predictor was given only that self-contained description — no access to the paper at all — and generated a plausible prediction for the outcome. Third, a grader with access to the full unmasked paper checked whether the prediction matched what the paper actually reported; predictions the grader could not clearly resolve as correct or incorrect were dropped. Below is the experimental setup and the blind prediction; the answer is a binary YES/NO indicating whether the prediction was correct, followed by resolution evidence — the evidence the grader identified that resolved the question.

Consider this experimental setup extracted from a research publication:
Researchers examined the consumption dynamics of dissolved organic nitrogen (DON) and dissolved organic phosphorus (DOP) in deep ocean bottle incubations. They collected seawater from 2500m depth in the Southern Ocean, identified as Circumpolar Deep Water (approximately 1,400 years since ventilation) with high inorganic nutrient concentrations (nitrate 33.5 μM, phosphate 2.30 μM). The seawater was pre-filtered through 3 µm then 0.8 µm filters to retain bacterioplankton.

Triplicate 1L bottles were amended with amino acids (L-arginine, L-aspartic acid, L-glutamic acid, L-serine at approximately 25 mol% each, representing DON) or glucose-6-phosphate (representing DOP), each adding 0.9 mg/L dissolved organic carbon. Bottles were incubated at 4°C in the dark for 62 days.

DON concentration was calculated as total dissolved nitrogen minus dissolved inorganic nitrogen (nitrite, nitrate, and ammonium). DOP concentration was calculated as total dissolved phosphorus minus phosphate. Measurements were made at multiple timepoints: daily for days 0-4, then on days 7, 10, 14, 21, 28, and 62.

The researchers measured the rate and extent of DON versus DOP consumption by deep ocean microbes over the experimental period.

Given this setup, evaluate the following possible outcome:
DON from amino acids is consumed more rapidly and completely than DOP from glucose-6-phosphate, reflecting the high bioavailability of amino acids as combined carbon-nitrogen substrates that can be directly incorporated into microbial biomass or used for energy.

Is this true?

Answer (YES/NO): YES